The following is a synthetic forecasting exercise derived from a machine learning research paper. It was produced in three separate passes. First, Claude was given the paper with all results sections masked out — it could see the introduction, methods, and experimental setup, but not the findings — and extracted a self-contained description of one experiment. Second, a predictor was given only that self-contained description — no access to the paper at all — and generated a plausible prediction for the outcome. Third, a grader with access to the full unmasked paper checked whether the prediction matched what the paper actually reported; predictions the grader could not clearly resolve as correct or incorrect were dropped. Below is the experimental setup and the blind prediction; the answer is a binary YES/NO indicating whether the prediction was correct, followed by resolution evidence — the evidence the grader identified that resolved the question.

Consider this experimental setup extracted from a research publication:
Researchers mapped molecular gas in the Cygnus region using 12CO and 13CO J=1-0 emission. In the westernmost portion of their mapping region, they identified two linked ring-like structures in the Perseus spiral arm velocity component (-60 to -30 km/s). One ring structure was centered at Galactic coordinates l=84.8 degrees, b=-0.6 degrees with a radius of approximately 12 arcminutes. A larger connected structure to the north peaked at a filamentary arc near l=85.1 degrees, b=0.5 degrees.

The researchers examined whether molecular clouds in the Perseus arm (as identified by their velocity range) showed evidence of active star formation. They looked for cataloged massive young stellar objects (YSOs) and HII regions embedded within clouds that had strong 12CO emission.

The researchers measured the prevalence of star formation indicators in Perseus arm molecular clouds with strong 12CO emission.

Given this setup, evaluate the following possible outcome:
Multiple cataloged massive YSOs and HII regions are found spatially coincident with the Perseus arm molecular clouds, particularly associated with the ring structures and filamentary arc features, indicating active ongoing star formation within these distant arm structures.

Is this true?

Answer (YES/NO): NO